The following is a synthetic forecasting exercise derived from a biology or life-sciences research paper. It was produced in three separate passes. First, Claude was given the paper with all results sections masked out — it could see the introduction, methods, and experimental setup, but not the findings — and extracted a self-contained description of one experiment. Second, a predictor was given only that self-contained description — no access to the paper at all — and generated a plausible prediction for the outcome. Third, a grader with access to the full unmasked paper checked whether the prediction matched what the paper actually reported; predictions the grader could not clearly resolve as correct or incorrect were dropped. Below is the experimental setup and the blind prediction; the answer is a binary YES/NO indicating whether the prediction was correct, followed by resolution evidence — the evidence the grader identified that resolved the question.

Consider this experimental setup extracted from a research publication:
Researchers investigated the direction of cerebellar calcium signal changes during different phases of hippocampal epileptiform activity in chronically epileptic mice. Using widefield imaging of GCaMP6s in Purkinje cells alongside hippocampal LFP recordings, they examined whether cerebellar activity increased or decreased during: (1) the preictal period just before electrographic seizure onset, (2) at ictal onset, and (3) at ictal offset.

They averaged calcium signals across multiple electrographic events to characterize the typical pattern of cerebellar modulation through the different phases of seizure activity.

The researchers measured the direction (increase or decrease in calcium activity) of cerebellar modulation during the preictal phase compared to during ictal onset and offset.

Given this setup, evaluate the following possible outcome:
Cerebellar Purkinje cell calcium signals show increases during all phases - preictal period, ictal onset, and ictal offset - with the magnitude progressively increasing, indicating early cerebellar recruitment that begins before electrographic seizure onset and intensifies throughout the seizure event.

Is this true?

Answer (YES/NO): NO